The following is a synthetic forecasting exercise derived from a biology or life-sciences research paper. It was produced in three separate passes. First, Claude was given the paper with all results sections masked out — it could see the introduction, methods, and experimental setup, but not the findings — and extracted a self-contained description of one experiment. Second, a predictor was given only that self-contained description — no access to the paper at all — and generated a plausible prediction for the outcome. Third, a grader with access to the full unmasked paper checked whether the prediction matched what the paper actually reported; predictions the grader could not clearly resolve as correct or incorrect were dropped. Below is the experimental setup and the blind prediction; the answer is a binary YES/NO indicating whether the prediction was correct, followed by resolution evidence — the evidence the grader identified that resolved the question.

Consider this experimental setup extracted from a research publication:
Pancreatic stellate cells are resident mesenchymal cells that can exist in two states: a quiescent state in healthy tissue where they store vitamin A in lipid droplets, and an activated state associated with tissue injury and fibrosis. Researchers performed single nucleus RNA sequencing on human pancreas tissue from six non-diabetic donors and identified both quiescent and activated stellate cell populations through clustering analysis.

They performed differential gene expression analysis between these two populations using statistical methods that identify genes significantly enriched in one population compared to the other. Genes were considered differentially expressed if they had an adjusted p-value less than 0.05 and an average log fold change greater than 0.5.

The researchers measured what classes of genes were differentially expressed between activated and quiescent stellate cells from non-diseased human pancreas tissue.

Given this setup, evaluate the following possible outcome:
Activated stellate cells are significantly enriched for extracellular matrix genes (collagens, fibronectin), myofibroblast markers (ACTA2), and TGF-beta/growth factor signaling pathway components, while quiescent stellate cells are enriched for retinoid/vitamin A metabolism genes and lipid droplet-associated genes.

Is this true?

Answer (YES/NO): NO